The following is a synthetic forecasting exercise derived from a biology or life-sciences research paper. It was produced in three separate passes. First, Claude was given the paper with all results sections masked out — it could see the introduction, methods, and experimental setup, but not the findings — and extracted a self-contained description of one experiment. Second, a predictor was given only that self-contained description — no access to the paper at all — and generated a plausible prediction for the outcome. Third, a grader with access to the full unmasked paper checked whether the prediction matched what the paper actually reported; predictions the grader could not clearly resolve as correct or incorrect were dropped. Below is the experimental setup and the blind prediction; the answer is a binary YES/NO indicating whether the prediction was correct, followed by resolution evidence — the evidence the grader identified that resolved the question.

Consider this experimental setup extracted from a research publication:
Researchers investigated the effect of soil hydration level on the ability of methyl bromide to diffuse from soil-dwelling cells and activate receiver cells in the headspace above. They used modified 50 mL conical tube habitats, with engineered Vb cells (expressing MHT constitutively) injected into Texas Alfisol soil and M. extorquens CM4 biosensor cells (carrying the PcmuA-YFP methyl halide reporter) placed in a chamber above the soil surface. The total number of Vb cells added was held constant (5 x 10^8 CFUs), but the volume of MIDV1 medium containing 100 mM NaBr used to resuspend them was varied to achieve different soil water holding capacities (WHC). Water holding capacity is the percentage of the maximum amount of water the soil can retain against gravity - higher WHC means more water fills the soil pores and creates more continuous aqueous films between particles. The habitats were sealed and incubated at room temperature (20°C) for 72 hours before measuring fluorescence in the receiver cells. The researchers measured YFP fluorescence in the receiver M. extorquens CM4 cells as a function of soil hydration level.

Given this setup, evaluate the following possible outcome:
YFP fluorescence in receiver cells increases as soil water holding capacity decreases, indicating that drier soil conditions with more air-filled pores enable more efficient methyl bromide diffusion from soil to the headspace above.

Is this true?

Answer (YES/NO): NO